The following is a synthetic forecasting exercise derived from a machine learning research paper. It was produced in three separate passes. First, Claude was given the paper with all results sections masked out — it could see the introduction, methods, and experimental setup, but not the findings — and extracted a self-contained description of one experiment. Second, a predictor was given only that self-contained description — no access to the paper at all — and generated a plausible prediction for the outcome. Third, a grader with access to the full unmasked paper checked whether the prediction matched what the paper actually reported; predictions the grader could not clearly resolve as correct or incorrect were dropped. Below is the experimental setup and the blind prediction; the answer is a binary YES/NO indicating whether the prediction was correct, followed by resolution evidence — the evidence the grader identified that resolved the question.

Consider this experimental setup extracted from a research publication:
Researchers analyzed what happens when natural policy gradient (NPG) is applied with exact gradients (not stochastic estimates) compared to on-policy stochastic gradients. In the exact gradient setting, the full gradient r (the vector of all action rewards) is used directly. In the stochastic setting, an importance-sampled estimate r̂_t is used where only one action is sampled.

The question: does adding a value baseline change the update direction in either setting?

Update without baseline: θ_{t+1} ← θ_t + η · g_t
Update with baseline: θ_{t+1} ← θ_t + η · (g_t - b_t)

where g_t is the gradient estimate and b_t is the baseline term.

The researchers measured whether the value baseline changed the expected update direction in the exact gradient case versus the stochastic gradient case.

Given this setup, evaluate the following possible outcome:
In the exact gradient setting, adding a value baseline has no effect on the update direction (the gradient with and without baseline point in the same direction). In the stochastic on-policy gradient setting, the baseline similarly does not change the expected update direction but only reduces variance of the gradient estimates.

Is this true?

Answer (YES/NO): NO